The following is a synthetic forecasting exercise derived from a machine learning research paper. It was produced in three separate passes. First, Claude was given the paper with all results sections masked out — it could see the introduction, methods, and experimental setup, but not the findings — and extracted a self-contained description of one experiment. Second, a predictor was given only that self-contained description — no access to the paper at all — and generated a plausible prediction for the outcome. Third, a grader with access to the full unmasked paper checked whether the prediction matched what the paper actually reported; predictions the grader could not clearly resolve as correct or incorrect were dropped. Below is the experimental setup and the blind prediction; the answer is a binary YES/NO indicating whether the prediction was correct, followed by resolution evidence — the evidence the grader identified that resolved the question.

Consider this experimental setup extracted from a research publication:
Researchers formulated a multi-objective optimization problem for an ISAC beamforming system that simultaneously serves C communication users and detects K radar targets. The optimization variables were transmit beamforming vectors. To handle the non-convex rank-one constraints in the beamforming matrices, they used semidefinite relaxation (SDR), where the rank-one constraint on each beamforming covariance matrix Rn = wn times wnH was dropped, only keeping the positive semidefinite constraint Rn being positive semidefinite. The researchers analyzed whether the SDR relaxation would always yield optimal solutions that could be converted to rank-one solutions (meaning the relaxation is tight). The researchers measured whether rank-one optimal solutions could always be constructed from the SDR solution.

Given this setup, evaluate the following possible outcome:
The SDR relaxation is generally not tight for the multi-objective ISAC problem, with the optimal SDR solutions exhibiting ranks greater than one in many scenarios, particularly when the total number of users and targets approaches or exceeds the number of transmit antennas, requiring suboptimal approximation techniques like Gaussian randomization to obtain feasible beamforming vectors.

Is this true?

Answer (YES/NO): NO